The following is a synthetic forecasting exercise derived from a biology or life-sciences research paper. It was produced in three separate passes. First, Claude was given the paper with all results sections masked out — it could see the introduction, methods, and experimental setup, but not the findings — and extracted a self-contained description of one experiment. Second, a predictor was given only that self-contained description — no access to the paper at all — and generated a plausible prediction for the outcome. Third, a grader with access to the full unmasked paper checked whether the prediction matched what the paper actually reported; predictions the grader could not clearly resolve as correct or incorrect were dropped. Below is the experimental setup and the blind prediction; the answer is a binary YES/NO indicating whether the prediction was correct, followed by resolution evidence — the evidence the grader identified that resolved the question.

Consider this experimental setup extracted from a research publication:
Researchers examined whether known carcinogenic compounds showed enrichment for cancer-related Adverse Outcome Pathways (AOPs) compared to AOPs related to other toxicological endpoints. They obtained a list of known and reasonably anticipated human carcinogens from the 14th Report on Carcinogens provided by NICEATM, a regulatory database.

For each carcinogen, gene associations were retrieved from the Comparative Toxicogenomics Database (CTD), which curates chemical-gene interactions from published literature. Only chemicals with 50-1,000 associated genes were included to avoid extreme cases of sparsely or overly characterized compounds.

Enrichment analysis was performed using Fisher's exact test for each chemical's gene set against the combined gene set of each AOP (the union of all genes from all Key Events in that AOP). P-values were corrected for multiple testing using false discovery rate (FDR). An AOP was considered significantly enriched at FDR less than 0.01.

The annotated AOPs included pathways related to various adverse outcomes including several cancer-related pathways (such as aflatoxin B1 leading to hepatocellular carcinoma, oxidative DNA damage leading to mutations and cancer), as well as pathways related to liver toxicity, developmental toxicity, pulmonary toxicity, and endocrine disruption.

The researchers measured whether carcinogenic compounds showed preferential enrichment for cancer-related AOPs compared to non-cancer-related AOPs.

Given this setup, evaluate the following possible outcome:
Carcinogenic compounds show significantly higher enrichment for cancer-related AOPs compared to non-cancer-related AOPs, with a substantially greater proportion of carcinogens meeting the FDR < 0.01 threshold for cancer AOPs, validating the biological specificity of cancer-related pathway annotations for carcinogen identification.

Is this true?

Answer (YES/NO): YES